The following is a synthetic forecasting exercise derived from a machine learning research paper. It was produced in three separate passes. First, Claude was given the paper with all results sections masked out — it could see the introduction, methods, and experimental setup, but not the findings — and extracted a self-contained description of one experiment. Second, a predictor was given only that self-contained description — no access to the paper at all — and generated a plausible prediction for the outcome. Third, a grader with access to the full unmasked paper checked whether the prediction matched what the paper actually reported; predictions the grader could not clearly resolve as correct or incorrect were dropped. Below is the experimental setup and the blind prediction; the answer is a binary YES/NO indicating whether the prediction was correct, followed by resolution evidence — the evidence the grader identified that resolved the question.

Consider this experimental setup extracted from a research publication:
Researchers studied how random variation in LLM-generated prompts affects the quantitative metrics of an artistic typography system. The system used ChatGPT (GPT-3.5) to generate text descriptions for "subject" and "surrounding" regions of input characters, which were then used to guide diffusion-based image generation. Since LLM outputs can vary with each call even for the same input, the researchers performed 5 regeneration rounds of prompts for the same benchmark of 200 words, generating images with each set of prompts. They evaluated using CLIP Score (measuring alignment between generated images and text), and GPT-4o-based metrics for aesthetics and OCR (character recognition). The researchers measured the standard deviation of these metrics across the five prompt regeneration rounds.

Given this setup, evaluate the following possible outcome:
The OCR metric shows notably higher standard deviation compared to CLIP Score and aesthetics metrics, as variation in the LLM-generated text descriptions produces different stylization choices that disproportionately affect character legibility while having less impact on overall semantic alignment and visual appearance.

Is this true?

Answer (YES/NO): NO